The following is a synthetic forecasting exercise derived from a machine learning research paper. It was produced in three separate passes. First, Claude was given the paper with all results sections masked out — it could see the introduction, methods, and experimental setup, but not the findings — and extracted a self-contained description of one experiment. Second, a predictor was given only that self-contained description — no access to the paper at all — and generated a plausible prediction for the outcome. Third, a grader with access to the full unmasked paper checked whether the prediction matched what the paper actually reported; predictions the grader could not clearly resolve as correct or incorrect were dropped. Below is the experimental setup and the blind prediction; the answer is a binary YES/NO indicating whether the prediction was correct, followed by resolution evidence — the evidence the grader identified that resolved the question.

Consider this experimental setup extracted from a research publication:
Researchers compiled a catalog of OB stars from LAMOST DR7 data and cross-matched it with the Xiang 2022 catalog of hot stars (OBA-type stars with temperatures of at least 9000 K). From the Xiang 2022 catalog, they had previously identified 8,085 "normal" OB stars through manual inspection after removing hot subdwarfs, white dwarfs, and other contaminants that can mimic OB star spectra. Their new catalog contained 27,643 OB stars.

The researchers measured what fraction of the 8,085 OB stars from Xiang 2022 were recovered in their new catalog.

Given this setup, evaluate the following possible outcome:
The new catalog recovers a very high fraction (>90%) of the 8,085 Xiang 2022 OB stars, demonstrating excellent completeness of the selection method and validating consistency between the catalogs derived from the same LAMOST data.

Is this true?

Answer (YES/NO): YES